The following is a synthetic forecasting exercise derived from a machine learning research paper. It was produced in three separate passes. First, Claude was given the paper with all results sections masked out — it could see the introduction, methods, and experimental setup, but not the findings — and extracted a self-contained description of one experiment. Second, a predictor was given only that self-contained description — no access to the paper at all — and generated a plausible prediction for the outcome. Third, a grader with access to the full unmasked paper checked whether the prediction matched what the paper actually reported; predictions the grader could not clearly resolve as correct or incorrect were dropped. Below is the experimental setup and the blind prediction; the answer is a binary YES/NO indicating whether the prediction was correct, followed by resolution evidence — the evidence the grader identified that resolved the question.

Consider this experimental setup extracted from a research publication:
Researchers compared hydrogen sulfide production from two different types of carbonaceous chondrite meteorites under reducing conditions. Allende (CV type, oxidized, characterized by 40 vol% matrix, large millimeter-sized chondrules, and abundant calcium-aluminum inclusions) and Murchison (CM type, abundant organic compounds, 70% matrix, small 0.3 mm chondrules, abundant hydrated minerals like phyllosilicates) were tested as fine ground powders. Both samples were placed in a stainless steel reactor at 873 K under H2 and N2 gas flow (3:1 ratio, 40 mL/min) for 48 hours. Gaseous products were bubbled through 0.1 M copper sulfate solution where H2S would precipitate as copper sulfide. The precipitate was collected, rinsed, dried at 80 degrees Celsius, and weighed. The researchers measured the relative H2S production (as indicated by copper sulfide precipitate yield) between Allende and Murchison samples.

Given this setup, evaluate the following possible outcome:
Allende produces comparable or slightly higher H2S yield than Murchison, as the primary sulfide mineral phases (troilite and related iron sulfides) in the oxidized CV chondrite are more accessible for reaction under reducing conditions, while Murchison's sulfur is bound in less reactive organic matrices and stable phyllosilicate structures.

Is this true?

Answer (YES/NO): YES